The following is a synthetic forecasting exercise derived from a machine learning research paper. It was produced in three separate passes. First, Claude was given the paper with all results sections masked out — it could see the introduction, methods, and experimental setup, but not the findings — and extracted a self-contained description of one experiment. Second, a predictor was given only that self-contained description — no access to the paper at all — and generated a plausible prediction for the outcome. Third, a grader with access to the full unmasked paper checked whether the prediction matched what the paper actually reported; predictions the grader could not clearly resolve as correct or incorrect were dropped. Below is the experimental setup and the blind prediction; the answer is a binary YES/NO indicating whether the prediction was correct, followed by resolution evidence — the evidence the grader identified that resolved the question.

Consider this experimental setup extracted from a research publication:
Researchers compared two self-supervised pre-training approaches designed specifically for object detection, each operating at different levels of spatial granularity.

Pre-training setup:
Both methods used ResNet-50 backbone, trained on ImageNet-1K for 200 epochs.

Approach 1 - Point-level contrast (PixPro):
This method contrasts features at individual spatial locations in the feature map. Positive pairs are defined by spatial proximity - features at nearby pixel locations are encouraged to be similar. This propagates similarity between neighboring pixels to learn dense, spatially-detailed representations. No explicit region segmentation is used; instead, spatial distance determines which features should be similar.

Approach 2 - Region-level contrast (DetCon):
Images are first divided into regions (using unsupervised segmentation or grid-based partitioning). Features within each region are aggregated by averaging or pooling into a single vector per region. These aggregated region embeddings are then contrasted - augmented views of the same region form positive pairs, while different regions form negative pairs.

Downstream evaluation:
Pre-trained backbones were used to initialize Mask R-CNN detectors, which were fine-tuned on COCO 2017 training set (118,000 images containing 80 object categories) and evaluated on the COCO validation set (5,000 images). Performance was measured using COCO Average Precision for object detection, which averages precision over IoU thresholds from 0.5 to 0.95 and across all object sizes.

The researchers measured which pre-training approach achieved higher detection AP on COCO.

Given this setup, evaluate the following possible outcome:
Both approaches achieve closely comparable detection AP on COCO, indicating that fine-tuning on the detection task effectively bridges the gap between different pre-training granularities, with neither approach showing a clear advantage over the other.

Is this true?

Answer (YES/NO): NO